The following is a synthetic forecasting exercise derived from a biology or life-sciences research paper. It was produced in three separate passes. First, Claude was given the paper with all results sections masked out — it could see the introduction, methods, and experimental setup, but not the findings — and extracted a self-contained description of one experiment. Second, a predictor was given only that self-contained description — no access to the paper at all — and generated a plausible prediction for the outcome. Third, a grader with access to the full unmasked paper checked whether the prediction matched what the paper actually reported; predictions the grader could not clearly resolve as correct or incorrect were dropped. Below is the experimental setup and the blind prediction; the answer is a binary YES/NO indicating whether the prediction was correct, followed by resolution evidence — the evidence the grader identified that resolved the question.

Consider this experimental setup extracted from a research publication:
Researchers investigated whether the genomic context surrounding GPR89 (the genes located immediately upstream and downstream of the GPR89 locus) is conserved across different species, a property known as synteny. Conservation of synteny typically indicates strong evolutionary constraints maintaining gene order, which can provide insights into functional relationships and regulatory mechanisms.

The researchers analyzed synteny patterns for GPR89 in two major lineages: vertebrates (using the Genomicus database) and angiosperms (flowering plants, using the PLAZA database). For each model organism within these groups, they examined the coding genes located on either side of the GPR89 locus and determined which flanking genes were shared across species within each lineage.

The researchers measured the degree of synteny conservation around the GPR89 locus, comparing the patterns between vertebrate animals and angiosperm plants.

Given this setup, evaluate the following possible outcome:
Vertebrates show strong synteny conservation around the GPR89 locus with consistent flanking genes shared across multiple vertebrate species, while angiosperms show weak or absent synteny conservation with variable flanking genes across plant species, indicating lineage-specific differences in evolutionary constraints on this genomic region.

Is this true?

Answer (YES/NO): YES